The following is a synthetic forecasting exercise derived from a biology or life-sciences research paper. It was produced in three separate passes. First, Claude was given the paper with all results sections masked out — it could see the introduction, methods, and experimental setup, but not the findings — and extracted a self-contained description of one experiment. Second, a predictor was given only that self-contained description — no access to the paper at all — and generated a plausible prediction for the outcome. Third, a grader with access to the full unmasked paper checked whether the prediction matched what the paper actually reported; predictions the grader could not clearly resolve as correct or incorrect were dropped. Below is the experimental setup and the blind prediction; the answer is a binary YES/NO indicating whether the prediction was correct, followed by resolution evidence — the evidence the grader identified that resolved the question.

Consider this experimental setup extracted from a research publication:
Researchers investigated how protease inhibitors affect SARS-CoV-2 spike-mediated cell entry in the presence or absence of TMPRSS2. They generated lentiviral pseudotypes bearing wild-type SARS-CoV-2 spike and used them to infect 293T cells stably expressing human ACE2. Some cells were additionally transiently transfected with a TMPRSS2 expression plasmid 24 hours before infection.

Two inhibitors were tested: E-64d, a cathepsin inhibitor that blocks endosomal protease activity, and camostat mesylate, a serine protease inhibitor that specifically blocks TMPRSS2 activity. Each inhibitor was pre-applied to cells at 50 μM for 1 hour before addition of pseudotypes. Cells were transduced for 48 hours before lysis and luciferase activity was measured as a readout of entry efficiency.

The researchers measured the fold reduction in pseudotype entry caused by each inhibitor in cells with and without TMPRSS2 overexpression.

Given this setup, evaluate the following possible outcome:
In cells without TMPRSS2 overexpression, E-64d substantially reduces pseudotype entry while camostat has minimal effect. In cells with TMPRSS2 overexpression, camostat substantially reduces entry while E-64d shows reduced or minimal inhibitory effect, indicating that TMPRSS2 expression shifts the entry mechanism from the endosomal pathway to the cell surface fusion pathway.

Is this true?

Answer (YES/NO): YES